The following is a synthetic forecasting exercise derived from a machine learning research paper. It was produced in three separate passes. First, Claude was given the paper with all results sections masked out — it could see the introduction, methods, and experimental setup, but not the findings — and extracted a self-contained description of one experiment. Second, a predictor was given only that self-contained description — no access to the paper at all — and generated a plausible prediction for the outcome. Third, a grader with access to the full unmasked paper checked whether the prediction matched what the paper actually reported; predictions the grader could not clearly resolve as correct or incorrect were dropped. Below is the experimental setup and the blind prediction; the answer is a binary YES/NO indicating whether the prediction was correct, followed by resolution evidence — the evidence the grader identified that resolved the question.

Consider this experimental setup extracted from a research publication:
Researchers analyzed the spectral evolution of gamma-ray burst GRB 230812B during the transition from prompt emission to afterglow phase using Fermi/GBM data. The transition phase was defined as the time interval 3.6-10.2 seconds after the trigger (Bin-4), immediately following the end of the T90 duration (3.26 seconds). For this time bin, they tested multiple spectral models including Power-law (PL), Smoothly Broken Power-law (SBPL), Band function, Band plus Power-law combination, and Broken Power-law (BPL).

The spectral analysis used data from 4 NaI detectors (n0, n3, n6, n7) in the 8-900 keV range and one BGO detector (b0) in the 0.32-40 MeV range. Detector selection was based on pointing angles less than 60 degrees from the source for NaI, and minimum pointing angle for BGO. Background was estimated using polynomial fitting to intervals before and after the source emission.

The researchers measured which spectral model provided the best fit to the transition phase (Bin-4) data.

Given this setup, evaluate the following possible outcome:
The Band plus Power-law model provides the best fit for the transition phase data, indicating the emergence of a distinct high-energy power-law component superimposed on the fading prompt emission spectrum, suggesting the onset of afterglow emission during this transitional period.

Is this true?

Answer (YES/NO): NO